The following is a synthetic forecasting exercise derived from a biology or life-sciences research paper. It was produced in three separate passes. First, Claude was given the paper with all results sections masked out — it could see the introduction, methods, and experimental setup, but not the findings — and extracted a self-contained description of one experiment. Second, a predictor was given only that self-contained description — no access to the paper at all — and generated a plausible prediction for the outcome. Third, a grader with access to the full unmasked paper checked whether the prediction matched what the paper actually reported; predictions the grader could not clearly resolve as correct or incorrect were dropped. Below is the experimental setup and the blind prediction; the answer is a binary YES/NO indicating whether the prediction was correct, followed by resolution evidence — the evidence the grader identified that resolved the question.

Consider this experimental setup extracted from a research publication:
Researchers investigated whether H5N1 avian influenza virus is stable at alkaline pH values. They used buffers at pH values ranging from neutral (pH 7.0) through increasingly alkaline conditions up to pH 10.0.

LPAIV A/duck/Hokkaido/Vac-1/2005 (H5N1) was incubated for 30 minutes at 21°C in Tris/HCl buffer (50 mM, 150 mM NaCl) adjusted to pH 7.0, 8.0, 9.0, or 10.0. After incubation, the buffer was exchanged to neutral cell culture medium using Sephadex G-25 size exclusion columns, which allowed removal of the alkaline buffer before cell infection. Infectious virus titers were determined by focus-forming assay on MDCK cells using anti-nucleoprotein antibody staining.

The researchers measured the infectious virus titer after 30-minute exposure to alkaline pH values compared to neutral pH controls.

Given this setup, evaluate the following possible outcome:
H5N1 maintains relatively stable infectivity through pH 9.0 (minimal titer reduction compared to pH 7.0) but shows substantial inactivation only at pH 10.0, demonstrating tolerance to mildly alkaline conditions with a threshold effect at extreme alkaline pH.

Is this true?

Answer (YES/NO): NO